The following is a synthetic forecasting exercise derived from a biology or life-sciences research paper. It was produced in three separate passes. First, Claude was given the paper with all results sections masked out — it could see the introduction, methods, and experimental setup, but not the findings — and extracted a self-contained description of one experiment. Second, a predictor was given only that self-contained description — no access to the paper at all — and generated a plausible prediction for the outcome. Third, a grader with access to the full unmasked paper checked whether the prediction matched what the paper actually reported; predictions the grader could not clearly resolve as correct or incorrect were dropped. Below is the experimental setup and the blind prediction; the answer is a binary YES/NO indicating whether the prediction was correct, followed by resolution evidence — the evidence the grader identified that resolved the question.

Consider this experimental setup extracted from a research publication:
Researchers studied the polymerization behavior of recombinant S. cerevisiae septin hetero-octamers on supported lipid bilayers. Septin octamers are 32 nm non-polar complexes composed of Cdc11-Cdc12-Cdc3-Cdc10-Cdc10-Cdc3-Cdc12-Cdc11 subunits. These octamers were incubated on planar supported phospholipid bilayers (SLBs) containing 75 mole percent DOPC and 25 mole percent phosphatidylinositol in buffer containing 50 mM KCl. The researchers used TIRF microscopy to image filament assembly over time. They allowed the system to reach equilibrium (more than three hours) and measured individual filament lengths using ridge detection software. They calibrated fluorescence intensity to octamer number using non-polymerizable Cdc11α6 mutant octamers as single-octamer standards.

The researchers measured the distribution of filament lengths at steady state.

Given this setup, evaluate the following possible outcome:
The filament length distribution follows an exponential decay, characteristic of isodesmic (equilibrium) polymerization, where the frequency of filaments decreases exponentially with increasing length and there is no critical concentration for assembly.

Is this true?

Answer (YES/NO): YES